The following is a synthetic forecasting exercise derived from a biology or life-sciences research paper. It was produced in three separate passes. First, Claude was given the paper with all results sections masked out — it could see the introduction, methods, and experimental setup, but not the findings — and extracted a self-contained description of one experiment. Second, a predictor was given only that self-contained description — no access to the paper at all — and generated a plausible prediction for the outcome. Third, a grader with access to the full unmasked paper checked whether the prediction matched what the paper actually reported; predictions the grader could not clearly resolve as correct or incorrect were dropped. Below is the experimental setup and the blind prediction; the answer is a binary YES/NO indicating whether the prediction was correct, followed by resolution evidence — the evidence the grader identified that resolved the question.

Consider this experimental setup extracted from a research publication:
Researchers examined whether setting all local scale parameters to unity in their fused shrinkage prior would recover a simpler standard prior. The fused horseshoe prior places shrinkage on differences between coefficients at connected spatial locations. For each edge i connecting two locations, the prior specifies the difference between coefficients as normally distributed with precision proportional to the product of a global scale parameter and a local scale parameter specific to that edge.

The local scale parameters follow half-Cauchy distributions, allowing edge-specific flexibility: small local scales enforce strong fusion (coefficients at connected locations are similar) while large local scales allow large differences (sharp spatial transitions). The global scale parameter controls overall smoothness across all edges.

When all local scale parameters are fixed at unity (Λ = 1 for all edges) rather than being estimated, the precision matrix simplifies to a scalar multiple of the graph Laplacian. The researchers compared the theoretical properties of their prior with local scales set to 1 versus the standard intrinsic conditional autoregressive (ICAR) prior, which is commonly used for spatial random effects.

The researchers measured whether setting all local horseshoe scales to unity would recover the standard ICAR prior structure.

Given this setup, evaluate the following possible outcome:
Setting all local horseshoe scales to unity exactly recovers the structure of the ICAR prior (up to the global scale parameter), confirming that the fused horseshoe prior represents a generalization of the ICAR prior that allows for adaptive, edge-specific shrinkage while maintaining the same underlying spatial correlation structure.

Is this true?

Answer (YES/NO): YES